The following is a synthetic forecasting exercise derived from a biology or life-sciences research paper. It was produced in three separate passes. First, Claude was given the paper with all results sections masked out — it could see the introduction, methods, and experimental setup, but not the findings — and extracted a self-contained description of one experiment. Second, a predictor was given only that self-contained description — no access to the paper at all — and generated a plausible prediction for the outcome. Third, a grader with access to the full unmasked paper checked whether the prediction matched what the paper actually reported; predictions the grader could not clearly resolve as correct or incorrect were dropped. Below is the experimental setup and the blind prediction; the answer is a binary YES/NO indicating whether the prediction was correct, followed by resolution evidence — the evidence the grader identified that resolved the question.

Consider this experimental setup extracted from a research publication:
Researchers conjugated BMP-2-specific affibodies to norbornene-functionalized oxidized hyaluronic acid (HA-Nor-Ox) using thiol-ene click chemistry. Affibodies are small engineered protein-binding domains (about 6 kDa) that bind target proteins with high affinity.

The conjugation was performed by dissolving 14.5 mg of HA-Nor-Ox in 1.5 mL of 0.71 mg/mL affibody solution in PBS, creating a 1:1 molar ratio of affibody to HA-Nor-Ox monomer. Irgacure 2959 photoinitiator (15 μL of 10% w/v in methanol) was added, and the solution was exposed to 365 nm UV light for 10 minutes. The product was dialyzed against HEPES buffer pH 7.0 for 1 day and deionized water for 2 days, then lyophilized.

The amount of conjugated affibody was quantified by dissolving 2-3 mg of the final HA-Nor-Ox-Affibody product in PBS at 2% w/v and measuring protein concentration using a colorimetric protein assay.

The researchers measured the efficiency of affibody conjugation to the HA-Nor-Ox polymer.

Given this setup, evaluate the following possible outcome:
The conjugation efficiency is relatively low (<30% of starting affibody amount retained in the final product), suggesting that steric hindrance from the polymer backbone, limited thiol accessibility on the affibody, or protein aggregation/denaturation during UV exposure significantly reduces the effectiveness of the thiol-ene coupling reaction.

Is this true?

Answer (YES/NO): YES